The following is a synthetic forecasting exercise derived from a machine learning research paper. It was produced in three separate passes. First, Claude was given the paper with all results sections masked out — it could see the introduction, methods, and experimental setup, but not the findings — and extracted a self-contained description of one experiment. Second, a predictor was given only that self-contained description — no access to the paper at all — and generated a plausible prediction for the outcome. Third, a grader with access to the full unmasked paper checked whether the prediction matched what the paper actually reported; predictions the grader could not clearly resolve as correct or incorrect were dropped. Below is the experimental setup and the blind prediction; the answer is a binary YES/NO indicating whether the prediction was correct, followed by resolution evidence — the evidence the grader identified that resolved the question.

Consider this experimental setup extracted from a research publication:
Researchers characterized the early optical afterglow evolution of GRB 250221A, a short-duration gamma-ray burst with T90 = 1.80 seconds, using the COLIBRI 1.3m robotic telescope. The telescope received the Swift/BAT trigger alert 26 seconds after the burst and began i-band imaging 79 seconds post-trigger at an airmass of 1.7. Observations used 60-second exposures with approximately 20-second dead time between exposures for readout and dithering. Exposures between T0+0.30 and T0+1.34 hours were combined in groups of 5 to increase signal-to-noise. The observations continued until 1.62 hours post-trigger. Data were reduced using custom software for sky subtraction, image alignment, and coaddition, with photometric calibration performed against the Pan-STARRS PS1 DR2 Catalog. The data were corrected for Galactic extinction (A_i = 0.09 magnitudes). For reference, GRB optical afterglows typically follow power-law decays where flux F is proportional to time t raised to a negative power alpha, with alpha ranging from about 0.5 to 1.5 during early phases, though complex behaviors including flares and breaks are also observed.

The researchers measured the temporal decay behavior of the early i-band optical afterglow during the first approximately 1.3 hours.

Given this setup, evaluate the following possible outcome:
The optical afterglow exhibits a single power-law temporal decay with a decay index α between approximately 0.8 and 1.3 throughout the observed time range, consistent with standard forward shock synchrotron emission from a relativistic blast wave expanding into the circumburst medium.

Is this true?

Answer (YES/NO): YES